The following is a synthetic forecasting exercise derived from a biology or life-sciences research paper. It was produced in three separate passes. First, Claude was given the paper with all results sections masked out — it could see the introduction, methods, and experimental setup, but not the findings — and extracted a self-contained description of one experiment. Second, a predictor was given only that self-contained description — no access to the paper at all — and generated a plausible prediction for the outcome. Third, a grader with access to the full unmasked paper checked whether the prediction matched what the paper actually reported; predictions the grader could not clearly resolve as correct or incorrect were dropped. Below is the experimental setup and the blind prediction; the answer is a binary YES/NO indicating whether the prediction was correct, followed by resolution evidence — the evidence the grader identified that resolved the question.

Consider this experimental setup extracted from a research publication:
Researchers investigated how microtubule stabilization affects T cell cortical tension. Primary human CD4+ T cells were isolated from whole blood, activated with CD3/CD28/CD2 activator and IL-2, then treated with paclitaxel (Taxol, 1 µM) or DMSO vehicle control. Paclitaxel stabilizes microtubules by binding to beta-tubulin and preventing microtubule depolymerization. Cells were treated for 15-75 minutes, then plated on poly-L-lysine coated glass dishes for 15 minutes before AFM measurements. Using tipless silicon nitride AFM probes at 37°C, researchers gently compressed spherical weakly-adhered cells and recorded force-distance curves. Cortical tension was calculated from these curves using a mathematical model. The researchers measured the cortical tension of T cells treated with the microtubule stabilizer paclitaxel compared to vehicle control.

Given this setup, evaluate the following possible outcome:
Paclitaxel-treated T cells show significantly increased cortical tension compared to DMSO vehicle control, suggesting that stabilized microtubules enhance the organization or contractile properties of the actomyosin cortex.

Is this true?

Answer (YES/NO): NO